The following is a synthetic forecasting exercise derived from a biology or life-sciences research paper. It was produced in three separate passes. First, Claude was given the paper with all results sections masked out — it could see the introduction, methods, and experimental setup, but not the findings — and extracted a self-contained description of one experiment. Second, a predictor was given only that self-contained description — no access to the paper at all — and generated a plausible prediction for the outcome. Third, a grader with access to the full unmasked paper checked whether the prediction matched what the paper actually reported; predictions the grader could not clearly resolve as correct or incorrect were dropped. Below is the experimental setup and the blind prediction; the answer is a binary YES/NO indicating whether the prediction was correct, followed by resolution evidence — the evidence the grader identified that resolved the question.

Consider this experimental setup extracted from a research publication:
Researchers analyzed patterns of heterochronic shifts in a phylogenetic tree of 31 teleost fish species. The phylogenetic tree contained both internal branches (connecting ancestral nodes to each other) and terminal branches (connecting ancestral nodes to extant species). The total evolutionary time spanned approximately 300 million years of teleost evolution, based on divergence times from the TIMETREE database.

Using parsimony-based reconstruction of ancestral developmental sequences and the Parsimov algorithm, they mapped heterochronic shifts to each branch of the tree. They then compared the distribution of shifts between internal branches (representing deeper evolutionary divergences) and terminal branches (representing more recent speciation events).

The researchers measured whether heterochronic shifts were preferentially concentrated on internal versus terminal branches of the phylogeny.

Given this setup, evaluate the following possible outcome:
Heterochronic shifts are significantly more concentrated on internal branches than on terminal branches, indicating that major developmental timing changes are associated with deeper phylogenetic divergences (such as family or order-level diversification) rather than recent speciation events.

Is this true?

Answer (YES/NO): NO